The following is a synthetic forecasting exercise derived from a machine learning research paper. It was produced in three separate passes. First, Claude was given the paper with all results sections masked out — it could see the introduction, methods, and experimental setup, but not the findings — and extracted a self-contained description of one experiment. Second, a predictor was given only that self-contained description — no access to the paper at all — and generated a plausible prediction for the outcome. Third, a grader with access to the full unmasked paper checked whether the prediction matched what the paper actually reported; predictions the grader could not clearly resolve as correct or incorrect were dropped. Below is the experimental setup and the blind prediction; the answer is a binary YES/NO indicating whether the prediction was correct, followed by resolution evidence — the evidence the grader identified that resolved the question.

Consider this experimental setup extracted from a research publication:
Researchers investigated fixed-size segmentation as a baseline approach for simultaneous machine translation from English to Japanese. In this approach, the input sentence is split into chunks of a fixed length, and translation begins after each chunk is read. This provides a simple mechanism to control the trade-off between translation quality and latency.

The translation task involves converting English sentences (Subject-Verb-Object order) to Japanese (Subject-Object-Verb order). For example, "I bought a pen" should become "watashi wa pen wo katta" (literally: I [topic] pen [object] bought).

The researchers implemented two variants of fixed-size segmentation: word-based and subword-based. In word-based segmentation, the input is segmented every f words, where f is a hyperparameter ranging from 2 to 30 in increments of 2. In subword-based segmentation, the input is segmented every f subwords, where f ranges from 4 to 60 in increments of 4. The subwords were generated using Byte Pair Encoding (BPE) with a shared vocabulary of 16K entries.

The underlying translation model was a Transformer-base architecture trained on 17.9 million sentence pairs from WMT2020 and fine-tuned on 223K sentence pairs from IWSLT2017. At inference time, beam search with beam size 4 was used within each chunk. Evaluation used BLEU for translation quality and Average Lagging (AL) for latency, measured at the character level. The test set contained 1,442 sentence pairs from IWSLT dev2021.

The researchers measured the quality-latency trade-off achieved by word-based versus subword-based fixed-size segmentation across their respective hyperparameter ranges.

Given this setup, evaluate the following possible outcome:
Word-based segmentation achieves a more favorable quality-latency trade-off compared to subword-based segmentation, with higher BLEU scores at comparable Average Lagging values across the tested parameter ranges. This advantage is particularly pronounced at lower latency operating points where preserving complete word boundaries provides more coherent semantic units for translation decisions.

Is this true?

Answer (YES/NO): NO